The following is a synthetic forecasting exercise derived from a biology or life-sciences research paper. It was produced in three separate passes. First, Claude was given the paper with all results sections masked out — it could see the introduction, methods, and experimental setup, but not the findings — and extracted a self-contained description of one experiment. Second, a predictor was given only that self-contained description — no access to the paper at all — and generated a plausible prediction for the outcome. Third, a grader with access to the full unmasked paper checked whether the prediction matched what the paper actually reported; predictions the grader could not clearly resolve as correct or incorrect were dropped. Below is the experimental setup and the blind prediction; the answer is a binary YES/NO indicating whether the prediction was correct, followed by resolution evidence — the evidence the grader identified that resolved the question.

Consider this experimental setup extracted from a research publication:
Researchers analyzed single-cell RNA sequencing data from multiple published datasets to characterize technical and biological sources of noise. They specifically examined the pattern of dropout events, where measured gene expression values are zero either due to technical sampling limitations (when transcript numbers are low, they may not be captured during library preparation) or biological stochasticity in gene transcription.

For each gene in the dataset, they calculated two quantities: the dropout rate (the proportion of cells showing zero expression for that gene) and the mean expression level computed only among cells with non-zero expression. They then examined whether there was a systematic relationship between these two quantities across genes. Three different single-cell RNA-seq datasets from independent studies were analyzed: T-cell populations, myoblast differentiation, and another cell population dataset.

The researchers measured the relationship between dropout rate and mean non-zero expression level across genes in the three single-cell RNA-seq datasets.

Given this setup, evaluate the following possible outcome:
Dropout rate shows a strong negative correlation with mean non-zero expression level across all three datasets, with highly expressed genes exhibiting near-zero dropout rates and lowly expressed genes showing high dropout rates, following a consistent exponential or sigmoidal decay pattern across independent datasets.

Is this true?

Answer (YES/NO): YES